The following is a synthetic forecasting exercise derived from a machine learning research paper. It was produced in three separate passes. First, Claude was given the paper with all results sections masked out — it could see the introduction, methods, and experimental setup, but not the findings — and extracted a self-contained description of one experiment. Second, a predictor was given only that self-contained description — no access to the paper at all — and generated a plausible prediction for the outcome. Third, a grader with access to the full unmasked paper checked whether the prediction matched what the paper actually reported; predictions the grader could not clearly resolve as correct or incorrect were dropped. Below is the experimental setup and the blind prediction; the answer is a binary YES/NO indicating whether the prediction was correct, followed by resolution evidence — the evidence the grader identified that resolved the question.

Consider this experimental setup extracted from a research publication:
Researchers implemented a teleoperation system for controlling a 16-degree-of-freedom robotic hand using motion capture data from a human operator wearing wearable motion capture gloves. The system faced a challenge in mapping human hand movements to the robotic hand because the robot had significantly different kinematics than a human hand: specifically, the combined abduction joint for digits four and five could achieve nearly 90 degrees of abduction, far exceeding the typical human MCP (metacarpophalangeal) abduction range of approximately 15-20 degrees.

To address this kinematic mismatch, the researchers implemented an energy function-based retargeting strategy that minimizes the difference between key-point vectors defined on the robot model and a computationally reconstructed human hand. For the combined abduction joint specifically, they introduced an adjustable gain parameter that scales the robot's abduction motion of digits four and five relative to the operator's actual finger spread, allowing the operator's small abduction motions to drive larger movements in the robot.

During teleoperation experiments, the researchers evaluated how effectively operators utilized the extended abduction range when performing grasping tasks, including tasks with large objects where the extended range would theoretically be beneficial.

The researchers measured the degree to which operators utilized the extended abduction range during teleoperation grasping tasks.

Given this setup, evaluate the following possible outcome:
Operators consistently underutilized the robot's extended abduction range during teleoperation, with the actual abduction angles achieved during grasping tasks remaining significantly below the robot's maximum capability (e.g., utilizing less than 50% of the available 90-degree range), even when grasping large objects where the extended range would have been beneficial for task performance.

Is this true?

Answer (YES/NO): NO